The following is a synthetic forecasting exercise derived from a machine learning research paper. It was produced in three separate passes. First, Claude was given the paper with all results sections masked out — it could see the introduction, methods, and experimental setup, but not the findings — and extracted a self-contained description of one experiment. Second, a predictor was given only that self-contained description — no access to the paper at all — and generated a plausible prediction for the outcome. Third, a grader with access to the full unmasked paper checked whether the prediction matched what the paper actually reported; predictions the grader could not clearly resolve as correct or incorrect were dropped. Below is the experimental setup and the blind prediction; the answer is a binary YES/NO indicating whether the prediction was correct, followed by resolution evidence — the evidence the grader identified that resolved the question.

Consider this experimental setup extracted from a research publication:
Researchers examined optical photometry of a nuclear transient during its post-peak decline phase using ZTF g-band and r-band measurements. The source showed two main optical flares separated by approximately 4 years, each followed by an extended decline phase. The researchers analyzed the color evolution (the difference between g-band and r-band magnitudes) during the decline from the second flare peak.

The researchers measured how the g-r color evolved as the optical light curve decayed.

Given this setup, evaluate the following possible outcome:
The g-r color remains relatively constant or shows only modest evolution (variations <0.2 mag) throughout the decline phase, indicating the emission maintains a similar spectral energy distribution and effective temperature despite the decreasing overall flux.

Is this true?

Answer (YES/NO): NO